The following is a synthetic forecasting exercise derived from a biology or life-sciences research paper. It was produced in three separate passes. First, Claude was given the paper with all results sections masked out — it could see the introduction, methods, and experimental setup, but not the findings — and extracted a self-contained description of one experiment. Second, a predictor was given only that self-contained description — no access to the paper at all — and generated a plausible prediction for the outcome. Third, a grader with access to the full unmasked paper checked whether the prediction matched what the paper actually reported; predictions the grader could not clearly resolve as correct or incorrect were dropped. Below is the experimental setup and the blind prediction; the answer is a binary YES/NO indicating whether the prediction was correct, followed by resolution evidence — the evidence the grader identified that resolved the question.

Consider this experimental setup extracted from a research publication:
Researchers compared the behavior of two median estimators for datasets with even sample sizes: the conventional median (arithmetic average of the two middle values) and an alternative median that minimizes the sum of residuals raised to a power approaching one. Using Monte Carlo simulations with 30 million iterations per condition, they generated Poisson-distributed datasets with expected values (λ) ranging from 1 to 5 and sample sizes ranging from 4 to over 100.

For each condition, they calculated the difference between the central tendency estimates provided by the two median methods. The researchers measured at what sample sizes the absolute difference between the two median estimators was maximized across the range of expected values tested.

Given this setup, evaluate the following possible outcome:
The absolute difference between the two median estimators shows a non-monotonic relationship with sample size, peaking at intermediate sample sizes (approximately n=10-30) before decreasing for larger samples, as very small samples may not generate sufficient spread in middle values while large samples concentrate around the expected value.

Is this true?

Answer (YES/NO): NO